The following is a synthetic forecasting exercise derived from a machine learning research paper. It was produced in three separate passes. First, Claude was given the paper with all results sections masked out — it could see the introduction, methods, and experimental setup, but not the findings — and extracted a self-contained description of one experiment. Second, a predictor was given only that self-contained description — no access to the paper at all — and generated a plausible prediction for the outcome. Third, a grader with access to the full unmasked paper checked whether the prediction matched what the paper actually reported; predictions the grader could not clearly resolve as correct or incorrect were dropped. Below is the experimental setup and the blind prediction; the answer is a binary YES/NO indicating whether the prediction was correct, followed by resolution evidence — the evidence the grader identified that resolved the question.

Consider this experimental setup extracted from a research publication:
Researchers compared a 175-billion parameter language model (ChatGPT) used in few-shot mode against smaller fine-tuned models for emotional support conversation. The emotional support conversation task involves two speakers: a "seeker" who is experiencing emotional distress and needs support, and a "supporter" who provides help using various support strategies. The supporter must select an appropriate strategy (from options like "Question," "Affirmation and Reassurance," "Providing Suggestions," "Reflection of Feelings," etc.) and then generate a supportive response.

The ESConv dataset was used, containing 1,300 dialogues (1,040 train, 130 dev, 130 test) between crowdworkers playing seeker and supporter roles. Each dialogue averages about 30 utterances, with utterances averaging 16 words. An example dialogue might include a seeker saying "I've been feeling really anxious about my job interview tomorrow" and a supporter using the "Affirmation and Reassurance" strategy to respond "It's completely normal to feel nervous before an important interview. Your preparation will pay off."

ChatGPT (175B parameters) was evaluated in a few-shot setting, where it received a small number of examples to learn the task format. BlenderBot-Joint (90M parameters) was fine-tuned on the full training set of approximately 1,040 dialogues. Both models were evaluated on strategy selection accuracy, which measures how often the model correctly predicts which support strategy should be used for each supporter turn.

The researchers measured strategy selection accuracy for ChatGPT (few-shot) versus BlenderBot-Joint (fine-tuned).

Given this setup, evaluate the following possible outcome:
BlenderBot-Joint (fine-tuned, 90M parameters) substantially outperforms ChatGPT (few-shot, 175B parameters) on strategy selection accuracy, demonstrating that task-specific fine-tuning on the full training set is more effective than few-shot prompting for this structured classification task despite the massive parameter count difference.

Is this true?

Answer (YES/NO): YES